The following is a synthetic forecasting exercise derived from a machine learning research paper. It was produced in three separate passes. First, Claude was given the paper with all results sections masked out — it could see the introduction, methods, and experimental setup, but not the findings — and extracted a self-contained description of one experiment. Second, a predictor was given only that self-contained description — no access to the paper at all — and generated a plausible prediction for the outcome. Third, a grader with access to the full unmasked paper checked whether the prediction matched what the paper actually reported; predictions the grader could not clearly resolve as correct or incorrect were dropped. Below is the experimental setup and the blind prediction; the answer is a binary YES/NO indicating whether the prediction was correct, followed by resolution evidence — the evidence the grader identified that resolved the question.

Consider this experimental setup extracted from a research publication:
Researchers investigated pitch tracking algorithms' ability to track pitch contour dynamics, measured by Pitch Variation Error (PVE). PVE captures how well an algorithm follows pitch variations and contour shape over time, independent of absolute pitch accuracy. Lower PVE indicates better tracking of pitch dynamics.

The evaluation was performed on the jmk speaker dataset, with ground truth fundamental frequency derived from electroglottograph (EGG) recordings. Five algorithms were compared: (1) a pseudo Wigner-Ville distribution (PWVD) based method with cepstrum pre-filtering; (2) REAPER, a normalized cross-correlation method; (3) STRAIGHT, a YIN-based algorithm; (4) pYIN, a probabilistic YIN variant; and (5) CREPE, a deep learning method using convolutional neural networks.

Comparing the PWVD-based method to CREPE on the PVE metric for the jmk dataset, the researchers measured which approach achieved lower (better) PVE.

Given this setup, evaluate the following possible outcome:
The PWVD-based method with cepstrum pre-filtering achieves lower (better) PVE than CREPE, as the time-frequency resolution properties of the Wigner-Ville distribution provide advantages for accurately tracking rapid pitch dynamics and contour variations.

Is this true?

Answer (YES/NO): NO